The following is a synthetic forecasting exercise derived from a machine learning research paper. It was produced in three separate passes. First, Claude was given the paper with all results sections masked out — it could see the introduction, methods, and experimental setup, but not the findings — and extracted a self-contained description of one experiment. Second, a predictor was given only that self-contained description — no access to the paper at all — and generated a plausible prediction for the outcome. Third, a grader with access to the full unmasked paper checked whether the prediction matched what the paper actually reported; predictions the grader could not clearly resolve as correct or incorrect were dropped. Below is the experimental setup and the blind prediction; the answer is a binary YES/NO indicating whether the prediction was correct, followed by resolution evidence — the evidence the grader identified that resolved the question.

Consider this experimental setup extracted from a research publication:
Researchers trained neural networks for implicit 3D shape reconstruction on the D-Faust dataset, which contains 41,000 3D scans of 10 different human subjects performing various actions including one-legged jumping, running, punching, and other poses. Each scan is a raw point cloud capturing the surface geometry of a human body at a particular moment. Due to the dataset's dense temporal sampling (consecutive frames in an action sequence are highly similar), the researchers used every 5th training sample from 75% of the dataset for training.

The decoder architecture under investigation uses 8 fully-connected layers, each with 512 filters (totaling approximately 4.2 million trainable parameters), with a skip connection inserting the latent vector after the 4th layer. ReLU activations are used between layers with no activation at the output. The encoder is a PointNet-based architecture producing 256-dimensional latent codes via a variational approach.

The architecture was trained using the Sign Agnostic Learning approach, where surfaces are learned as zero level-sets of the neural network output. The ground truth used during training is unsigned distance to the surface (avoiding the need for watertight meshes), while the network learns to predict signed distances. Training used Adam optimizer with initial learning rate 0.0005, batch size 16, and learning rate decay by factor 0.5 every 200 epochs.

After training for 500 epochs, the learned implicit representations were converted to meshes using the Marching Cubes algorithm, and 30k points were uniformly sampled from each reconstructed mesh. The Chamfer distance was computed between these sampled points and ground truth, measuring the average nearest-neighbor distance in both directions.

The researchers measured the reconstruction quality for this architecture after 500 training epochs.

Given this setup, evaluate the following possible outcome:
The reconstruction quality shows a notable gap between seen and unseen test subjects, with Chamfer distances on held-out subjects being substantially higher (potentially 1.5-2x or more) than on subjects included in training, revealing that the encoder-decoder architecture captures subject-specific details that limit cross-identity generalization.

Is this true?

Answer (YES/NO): NO